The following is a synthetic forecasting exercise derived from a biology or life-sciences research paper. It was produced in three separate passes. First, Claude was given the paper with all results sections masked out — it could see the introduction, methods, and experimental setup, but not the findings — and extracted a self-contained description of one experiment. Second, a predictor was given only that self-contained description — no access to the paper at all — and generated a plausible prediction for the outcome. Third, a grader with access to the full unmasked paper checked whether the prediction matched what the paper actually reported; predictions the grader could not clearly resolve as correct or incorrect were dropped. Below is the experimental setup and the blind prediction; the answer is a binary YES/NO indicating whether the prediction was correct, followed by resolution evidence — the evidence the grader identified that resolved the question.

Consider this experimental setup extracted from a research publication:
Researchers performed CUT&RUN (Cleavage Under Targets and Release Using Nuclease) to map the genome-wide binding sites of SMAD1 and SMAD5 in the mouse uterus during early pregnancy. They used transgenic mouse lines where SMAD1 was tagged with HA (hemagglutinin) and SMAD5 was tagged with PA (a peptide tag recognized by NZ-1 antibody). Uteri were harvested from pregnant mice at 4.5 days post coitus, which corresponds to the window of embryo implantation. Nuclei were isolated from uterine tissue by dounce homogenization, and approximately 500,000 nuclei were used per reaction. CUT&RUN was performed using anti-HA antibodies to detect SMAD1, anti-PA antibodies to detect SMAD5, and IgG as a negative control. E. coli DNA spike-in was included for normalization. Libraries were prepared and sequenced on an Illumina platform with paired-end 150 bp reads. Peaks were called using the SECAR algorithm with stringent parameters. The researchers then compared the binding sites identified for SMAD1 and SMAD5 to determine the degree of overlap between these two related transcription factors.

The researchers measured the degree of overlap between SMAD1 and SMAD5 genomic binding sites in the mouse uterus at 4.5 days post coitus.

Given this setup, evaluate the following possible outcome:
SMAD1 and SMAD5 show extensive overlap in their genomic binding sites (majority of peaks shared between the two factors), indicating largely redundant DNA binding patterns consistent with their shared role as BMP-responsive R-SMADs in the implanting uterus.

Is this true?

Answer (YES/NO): NO